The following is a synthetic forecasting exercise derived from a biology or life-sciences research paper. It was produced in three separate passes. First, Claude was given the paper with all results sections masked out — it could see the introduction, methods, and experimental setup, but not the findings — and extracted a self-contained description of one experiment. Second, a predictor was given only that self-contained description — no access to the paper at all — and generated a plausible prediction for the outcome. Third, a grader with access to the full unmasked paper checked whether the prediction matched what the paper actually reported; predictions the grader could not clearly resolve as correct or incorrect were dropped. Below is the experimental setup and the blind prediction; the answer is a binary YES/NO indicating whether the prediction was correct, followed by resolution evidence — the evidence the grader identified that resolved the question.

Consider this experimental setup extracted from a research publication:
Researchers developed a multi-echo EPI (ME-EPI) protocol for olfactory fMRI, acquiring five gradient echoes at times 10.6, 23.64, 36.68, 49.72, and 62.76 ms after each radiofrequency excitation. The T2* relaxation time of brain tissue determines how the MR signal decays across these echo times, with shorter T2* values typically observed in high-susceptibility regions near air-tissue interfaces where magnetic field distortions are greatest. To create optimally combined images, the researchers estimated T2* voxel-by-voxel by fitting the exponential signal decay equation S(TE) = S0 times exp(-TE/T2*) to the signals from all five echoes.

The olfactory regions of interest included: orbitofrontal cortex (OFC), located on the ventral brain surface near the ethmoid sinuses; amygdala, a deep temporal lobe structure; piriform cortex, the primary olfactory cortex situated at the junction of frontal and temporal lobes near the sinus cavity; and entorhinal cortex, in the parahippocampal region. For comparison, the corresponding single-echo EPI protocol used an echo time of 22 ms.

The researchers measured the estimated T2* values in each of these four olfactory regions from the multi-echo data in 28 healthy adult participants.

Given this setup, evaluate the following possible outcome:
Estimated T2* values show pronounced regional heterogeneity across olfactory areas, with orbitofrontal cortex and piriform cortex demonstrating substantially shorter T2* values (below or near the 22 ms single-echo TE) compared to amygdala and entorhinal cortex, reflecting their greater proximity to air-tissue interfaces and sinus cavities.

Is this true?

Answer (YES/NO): NO